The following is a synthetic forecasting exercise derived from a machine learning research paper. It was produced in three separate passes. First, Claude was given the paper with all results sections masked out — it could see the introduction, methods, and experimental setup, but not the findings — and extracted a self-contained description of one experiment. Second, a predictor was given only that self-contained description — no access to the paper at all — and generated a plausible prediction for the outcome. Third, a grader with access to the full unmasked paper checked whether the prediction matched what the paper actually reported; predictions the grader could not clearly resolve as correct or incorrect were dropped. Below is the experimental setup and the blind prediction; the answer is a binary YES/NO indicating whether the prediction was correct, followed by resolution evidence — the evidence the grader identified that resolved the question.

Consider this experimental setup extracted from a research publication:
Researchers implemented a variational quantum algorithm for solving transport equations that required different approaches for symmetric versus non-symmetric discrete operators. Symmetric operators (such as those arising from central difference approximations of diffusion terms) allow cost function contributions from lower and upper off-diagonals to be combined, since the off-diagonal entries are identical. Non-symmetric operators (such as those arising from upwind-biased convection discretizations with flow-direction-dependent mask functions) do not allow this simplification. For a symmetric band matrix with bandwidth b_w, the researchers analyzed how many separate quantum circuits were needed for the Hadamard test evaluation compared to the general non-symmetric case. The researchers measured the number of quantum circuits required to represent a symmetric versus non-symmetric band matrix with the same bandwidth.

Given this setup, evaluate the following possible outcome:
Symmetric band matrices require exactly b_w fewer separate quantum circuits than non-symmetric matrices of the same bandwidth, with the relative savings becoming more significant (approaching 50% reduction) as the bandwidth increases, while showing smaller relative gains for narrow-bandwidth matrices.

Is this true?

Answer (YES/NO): NO